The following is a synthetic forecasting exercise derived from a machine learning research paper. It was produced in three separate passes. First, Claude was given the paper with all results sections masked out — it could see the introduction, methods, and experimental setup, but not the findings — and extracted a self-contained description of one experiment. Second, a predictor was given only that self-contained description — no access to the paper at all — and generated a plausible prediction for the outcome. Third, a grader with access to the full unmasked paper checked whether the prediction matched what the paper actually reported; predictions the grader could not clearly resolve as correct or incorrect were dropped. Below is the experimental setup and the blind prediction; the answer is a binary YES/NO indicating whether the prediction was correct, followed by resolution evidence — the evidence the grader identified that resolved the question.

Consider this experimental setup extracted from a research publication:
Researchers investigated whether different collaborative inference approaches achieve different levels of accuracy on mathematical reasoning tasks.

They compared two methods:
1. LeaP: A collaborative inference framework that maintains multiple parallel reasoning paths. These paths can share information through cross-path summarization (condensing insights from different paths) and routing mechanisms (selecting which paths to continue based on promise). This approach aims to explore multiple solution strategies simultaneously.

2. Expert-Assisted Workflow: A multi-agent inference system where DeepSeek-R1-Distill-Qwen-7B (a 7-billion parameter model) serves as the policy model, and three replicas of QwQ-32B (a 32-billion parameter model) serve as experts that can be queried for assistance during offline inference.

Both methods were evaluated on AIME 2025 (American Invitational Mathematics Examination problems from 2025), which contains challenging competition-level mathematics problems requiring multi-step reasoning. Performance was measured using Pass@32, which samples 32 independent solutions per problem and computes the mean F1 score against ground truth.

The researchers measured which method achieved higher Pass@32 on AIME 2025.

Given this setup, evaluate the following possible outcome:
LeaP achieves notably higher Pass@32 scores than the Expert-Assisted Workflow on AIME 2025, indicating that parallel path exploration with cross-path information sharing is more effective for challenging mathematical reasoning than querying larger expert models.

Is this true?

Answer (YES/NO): NO